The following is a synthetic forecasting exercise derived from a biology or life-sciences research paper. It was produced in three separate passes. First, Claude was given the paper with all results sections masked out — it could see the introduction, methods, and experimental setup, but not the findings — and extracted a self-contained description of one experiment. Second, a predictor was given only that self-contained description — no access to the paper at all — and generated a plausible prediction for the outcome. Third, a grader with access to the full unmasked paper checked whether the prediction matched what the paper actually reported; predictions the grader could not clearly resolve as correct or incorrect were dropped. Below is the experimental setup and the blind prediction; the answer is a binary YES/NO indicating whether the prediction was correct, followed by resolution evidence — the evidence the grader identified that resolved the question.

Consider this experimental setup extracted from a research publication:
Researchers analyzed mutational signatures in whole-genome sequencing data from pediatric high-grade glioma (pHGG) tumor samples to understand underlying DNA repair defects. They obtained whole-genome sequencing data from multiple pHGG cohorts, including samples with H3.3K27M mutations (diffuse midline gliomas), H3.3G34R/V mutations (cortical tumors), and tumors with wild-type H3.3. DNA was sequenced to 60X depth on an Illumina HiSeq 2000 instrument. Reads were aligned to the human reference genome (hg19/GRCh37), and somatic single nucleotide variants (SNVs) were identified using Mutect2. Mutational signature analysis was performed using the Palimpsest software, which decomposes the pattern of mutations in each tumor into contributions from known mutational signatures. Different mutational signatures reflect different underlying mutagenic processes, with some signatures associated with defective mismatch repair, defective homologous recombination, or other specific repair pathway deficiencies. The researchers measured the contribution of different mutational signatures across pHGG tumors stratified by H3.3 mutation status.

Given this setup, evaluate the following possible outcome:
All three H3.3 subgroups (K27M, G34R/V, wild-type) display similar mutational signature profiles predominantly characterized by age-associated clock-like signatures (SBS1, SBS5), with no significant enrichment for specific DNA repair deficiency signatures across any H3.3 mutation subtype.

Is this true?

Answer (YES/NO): NO